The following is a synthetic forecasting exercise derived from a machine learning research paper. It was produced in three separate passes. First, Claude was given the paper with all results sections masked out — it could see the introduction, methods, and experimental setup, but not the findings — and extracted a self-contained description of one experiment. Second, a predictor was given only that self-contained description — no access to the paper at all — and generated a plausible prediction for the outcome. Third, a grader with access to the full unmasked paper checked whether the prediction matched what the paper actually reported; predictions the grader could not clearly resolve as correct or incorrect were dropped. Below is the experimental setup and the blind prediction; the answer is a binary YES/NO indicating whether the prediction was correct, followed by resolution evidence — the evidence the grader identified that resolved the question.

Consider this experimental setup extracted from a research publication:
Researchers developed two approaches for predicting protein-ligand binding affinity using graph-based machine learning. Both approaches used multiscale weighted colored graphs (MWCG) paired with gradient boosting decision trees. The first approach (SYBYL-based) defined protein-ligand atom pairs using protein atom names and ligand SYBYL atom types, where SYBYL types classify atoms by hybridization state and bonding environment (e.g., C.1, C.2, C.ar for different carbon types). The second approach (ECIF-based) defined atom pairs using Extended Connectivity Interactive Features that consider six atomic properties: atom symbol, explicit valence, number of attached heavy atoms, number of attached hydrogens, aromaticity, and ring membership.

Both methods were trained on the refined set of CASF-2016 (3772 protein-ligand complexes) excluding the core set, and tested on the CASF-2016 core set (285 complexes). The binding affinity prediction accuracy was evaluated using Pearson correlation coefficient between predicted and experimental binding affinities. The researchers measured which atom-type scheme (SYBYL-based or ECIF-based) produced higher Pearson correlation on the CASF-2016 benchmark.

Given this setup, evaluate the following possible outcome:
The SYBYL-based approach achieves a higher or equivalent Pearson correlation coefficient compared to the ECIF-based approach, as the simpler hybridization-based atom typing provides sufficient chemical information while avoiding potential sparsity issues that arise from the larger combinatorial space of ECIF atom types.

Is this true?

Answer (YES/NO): YES